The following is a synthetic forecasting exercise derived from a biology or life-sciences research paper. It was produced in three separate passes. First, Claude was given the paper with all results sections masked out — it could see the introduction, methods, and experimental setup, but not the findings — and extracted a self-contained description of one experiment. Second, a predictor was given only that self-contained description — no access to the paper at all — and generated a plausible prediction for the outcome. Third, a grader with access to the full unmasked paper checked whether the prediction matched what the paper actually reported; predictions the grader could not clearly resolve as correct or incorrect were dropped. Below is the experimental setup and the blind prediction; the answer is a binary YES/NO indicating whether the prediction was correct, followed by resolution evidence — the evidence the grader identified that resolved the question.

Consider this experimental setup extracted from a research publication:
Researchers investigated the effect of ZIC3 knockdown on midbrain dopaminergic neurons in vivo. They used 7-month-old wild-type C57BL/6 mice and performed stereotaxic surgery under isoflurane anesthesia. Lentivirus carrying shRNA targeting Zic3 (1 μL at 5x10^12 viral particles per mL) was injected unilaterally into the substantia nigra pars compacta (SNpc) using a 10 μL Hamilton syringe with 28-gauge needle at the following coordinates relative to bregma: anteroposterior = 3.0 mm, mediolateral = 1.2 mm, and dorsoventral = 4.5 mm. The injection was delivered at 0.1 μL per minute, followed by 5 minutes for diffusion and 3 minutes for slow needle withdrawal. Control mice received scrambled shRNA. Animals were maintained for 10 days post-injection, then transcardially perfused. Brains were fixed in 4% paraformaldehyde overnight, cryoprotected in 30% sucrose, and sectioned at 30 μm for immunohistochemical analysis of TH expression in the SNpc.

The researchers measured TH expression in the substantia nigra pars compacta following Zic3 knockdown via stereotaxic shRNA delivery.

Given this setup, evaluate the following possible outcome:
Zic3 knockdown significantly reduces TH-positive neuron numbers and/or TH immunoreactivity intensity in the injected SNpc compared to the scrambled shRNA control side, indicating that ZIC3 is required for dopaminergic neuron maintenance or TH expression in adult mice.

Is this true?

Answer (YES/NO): YES